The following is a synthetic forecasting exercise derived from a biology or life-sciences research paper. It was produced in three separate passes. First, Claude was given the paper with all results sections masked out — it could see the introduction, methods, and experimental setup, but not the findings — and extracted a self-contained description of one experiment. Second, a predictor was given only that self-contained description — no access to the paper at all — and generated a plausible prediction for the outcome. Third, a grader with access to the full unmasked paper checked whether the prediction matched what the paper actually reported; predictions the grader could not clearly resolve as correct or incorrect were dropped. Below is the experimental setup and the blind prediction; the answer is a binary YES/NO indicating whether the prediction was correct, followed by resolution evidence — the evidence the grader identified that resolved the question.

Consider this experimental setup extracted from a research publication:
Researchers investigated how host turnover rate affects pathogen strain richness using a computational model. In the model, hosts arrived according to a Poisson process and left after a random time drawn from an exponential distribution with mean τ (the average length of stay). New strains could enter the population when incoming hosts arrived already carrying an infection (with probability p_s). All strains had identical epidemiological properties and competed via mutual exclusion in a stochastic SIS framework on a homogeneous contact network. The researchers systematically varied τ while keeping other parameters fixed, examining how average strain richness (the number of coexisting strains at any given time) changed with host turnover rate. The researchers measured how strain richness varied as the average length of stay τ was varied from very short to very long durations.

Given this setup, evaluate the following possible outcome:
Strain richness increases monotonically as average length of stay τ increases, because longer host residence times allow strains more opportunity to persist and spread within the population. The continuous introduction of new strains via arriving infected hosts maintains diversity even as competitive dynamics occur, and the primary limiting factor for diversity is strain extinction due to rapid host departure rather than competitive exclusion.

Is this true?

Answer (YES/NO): NO